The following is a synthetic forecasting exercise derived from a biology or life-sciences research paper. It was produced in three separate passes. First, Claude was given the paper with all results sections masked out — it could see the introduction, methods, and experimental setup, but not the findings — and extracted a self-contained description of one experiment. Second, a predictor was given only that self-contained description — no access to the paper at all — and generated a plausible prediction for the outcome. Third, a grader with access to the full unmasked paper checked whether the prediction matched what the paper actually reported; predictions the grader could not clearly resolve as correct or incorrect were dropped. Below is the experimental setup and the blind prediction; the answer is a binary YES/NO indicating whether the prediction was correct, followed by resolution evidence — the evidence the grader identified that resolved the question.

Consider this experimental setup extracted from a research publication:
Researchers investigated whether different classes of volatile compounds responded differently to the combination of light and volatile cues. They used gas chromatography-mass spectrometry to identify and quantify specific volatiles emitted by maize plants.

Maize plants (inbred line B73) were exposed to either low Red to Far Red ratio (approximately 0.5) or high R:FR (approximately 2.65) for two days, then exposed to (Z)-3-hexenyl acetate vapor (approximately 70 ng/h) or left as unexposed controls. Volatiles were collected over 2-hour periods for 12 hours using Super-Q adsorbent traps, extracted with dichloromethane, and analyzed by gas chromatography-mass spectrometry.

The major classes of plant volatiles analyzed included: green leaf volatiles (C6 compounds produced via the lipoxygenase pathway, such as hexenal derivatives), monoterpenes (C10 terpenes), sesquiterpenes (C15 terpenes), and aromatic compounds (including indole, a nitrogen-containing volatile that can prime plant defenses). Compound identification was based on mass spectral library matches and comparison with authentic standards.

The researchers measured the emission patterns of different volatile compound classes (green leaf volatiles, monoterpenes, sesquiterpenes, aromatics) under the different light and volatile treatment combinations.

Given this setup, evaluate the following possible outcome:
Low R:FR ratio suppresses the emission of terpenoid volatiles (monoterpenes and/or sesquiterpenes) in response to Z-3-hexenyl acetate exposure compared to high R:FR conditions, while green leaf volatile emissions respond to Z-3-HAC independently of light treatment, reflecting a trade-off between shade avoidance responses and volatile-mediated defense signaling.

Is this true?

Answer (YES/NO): NO